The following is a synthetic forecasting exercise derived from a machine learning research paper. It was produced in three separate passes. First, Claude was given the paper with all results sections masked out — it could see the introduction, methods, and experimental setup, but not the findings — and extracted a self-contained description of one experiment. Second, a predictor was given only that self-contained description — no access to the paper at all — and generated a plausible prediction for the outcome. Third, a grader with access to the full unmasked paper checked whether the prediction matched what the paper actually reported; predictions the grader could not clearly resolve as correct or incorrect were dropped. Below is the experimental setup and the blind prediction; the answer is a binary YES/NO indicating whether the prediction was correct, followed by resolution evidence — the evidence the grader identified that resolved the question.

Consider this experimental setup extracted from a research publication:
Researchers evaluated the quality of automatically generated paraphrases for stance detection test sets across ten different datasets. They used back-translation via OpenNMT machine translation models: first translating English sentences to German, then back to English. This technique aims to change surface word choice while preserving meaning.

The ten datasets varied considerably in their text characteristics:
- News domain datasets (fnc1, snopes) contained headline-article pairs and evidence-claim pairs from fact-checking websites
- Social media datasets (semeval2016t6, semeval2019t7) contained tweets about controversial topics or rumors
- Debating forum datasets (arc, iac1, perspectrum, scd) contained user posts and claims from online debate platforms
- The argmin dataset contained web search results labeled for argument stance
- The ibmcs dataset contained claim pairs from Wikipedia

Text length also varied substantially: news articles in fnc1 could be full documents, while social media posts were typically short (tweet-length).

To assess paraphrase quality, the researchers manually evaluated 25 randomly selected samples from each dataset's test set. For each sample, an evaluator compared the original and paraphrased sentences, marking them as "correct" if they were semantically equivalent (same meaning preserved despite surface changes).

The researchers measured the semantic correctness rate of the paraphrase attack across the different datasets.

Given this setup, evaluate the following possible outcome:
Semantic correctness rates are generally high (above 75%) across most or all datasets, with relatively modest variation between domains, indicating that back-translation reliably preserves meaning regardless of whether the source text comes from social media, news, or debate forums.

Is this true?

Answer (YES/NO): NO